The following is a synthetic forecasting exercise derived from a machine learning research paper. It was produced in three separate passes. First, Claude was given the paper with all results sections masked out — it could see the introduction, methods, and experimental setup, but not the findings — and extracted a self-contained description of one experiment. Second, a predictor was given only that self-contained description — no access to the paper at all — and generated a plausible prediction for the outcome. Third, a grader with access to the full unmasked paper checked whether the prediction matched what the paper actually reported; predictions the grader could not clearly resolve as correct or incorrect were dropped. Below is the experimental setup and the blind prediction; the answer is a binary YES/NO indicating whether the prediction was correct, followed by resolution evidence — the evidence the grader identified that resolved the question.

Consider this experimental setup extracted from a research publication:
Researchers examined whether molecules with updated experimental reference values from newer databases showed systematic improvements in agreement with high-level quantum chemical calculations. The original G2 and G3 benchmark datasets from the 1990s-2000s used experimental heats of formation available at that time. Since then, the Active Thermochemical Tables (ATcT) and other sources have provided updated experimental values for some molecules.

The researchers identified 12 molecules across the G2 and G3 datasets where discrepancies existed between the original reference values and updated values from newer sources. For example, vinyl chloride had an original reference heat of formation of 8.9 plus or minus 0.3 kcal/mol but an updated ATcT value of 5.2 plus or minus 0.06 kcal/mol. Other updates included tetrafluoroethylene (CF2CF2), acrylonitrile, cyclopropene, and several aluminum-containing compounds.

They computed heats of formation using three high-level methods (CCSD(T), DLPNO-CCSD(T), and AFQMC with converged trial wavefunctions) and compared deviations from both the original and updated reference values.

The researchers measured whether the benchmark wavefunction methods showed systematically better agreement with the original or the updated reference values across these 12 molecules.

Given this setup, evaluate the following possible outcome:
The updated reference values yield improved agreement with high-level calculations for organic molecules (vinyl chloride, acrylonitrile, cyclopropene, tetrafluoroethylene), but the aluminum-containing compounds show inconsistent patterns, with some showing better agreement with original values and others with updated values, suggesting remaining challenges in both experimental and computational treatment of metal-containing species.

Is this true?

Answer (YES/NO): NO